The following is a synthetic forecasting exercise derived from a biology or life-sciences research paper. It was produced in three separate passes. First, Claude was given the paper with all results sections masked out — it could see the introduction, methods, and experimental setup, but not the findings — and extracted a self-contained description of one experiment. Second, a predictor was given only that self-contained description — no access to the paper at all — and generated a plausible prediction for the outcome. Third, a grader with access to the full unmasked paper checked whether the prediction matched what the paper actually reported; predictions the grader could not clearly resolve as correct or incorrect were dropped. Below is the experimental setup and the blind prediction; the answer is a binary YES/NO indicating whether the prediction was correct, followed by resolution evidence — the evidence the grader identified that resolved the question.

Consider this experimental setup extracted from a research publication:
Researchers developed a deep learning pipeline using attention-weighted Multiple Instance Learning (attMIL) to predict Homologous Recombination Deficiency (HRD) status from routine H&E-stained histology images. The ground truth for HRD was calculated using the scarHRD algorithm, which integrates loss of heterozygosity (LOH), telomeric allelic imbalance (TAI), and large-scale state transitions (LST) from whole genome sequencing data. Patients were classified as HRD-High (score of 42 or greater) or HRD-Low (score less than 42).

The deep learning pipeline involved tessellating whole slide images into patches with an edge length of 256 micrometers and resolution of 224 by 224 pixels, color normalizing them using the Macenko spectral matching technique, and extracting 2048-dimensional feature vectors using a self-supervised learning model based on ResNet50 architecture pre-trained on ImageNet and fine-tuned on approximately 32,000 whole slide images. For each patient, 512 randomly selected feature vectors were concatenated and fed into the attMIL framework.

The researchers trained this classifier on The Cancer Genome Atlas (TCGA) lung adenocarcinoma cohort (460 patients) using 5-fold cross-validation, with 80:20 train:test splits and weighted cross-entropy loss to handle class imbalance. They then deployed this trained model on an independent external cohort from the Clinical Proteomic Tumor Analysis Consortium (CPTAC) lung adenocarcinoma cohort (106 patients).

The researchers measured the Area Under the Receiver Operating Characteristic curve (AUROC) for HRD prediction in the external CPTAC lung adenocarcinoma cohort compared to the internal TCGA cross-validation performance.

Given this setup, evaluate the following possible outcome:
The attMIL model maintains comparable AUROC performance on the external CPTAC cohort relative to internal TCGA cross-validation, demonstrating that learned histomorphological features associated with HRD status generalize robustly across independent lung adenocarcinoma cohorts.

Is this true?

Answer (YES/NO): YES